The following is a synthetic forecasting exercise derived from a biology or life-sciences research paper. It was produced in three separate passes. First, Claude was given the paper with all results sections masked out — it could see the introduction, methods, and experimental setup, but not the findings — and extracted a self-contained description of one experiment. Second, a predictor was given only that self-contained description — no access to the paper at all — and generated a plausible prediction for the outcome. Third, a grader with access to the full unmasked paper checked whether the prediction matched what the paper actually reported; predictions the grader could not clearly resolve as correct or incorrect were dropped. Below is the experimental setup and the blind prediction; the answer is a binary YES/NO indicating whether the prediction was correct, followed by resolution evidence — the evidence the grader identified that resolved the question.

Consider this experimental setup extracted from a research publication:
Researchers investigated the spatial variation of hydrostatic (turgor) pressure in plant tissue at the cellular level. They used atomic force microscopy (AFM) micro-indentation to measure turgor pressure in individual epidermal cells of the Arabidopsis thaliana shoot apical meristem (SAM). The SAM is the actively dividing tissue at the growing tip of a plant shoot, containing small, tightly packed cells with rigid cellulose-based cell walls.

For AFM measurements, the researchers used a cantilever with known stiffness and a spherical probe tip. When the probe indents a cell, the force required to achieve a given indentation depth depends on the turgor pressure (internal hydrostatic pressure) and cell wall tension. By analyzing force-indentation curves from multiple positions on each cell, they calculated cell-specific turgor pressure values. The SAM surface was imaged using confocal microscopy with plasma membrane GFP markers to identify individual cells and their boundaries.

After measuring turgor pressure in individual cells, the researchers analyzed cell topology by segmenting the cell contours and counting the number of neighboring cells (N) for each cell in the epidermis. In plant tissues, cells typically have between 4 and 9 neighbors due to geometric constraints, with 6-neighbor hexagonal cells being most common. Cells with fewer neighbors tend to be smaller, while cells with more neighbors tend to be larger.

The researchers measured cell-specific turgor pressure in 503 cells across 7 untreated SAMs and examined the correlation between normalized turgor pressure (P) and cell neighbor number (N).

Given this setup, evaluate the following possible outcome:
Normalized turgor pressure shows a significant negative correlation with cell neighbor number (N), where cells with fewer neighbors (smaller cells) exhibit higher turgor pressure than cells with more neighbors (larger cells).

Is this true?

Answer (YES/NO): YES